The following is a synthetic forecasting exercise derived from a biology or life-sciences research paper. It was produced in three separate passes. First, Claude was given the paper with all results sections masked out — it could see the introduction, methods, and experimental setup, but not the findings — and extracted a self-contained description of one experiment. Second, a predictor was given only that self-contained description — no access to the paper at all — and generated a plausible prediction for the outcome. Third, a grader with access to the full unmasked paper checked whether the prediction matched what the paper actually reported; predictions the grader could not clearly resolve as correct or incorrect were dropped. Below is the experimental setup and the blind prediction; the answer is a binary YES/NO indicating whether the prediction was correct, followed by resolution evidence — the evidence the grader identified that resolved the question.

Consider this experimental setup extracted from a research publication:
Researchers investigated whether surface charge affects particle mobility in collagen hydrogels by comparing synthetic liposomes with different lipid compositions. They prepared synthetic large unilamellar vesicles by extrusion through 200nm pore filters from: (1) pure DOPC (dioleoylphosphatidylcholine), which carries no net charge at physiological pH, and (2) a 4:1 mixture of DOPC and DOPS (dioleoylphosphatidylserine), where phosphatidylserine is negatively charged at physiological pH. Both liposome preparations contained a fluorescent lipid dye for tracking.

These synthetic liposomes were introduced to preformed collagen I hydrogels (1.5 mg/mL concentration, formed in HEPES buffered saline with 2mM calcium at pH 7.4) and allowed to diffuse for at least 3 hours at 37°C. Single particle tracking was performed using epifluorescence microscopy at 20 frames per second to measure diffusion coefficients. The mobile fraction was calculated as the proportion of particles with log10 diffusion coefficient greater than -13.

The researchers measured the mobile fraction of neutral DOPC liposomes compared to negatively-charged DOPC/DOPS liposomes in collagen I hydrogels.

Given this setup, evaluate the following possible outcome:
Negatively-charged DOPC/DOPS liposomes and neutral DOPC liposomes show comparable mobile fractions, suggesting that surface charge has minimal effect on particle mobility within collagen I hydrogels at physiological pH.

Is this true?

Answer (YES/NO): NO